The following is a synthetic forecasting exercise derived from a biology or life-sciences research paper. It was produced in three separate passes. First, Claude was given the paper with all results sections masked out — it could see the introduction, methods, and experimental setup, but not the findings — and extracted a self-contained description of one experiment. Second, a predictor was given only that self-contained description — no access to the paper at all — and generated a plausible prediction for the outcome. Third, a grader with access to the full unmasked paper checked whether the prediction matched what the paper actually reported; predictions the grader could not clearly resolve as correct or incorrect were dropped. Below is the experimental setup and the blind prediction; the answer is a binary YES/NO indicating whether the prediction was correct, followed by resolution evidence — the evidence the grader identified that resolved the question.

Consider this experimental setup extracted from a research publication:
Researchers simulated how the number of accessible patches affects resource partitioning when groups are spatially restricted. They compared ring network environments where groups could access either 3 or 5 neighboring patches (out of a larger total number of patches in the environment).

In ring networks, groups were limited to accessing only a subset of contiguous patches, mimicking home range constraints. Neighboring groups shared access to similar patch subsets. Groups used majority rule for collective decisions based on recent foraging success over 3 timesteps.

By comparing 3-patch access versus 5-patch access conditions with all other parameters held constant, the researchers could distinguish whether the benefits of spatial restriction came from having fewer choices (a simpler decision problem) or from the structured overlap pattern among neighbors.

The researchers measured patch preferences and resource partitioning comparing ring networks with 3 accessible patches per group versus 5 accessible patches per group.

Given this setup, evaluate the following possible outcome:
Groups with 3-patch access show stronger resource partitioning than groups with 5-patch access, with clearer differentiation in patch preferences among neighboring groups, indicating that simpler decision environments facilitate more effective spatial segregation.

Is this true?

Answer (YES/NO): YES